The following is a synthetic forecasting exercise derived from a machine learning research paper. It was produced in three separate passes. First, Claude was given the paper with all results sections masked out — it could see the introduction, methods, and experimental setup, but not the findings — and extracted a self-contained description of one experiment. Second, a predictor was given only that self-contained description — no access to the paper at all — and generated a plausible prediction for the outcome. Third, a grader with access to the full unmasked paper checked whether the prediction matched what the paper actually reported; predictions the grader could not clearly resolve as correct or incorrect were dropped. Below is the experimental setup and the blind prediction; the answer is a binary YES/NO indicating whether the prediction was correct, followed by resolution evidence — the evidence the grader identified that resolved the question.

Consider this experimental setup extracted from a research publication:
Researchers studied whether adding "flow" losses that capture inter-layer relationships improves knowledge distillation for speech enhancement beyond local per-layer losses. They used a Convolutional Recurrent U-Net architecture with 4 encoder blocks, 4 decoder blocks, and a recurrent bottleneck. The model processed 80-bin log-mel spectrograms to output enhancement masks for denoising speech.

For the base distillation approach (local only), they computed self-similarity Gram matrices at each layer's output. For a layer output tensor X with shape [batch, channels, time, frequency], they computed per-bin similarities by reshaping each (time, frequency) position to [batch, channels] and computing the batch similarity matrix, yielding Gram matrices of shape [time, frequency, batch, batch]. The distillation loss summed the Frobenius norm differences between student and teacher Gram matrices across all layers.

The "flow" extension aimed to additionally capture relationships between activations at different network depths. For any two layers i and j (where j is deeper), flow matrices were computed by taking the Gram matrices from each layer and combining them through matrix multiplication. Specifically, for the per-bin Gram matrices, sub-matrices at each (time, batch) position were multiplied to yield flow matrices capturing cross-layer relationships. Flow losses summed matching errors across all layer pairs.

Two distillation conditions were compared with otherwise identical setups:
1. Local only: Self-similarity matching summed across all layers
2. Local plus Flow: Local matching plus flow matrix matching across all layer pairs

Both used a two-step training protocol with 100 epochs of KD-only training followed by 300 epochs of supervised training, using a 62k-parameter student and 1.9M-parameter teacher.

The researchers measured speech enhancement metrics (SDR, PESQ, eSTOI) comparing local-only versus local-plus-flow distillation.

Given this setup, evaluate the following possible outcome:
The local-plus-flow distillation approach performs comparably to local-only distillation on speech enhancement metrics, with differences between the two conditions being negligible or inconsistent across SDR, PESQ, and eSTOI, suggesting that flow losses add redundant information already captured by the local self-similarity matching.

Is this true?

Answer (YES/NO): NO